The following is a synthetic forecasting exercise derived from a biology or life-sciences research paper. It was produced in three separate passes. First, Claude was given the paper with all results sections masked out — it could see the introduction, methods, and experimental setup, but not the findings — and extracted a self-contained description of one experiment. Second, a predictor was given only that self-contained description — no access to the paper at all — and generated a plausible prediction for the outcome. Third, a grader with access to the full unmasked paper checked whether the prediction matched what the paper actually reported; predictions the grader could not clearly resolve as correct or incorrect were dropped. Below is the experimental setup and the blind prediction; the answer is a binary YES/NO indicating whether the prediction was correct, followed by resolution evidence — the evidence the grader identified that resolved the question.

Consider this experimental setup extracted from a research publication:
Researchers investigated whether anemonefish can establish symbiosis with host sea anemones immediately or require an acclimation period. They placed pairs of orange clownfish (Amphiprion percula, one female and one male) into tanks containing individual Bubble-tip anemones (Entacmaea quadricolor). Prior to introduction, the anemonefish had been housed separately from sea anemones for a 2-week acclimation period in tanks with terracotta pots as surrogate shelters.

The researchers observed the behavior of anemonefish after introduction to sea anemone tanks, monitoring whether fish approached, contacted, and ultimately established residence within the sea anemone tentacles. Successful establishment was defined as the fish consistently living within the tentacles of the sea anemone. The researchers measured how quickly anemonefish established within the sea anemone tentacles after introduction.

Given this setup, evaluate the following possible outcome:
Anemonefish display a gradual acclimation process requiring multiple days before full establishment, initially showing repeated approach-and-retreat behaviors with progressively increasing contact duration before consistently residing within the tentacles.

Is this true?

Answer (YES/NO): NO